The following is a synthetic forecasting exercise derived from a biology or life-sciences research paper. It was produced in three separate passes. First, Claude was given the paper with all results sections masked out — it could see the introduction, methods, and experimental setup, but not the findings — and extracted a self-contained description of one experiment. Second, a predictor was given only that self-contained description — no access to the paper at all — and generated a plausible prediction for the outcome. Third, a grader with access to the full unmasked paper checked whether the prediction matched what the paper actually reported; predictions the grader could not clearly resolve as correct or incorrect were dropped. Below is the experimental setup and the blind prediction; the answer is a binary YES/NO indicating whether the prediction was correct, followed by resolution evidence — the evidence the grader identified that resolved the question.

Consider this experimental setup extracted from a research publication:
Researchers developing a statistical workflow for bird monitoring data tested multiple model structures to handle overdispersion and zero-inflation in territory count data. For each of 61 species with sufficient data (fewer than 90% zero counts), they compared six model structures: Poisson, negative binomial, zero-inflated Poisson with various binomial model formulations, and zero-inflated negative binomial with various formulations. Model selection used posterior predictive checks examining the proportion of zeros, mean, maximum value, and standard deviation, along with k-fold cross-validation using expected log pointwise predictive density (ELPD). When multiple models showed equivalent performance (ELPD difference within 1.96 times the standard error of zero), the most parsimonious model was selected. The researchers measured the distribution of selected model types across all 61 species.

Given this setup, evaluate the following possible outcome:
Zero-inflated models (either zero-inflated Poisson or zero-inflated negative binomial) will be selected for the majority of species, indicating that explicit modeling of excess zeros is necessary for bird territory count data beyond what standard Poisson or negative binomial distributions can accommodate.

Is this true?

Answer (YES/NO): YES